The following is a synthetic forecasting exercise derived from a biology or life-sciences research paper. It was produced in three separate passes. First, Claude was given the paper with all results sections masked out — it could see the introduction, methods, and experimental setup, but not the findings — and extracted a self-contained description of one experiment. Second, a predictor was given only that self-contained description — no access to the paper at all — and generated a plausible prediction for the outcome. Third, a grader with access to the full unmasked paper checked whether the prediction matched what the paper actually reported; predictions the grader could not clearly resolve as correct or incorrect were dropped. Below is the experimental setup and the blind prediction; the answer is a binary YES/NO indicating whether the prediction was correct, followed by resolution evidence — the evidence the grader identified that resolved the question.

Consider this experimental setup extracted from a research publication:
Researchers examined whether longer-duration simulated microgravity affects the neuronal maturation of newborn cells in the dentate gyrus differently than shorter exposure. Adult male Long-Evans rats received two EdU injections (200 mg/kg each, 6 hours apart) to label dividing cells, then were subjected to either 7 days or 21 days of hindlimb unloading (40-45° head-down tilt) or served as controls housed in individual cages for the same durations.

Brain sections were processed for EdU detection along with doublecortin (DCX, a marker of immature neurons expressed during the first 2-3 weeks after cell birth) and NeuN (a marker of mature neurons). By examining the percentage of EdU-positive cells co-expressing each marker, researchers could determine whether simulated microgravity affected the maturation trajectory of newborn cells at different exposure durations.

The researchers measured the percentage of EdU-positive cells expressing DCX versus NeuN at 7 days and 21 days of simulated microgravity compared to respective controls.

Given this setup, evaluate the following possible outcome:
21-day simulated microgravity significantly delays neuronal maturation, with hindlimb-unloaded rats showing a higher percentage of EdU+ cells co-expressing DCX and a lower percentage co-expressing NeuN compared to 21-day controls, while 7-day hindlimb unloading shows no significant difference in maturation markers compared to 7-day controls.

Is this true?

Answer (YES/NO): NO